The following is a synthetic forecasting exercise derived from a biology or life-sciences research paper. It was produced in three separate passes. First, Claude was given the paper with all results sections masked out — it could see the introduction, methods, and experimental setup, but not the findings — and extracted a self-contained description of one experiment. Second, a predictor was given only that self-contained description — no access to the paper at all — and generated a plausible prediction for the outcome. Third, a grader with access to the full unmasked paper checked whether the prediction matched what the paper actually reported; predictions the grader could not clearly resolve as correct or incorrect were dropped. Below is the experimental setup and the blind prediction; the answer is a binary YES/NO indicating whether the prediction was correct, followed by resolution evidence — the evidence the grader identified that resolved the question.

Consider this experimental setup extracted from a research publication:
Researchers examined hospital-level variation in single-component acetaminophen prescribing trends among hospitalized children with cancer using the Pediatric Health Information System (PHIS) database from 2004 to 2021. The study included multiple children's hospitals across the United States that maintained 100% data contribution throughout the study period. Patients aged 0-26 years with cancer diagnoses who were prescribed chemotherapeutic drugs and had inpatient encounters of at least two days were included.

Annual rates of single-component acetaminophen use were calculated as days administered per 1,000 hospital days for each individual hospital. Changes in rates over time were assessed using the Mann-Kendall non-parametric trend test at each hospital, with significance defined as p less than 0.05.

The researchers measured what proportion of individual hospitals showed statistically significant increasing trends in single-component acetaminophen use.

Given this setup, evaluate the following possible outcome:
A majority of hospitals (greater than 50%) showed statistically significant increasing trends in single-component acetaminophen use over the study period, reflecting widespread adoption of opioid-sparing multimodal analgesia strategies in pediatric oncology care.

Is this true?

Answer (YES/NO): NO